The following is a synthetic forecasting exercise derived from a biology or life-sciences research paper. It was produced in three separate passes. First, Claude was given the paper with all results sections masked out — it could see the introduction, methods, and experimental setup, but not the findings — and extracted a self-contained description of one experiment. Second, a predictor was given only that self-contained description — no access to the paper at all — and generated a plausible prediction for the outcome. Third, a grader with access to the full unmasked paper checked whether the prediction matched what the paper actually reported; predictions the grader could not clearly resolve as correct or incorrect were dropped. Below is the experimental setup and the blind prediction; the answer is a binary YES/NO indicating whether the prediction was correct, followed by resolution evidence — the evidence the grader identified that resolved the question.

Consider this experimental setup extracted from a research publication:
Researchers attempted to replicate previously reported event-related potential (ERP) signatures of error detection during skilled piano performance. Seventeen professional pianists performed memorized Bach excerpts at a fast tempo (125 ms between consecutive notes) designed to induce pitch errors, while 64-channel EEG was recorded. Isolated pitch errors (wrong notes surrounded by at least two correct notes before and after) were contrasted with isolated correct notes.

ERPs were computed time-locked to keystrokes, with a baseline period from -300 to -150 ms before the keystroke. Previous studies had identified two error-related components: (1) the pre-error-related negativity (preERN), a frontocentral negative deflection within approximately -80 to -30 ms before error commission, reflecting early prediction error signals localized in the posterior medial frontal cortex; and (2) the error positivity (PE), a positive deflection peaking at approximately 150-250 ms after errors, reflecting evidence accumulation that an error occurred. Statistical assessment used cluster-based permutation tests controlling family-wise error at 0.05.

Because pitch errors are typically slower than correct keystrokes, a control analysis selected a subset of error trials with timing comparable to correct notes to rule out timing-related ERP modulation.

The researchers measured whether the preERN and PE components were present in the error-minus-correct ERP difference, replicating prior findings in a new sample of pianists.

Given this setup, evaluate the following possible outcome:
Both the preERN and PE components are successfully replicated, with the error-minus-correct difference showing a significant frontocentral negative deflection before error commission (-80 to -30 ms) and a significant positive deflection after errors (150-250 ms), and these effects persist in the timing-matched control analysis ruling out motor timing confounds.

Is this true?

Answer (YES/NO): NO